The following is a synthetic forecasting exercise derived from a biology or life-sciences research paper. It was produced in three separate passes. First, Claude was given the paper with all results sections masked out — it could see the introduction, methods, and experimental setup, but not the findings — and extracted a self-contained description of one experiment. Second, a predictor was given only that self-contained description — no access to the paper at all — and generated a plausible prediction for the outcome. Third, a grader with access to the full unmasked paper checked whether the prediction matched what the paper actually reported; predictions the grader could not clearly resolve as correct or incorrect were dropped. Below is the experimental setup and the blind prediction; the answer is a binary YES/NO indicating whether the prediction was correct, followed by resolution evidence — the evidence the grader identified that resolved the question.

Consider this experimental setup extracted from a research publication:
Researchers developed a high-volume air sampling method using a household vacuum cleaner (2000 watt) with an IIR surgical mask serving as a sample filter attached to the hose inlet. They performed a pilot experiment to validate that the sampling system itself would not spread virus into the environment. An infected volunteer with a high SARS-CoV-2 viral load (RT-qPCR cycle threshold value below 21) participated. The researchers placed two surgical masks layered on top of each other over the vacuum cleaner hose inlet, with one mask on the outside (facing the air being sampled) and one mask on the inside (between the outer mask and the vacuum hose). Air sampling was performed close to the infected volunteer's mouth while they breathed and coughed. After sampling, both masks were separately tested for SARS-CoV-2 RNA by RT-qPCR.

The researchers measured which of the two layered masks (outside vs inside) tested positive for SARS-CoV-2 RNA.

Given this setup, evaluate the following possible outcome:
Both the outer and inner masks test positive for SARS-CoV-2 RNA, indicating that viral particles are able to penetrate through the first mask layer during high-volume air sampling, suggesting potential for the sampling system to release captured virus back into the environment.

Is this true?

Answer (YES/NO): NO